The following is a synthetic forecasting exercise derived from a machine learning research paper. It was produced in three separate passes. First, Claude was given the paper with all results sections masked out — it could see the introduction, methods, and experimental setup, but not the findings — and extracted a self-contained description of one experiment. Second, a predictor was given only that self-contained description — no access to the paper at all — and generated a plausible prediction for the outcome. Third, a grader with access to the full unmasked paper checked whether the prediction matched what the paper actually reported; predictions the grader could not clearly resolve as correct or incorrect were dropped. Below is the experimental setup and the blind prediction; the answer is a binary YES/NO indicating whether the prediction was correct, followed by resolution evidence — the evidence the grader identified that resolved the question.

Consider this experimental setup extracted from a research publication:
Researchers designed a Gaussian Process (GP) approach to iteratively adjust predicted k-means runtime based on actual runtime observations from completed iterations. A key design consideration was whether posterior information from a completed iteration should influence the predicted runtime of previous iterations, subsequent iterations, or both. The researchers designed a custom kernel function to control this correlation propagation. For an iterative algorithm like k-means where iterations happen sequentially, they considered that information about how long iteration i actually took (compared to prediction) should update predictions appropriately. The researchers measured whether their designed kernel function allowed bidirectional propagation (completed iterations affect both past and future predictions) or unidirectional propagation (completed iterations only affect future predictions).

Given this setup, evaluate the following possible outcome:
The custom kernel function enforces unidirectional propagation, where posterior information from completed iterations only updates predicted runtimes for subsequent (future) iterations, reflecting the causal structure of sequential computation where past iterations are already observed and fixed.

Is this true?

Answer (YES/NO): YES